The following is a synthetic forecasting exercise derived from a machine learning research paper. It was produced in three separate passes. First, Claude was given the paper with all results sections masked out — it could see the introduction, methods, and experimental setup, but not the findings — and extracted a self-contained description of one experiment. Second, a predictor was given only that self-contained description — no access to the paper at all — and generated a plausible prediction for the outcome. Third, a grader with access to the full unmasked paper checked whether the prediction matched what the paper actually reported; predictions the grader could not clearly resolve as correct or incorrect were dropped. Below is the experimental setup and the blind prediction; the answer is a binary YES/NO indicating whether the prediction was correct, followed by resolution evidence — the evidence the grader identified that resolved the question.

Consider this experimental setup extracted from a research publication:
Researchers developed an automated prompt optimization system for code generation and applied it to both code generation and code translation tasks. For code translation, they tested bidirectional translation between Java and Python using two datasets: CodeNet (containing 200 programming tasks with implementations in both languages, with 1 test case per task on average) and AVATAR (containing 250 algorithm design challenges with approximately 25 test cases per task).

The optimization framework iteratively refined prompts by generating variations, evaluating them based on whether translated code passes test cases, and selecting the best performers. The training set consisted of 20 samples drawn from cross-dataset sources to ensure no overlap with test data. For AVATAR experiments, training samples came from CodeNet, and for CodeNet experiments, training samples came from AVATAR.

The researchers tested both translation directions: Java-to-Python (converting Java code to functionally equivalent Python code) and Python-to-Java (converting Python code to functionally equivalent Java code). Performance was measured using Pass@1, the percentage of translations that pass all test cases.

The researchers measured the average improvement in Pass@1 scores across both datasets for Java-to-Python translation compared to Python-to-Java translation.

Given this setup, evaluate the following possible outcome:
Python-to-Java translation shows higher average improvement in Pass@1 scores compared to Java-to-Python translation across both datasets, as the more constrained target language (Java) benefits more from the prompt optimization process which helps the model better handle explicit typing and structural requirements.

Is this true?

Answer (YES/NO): NO